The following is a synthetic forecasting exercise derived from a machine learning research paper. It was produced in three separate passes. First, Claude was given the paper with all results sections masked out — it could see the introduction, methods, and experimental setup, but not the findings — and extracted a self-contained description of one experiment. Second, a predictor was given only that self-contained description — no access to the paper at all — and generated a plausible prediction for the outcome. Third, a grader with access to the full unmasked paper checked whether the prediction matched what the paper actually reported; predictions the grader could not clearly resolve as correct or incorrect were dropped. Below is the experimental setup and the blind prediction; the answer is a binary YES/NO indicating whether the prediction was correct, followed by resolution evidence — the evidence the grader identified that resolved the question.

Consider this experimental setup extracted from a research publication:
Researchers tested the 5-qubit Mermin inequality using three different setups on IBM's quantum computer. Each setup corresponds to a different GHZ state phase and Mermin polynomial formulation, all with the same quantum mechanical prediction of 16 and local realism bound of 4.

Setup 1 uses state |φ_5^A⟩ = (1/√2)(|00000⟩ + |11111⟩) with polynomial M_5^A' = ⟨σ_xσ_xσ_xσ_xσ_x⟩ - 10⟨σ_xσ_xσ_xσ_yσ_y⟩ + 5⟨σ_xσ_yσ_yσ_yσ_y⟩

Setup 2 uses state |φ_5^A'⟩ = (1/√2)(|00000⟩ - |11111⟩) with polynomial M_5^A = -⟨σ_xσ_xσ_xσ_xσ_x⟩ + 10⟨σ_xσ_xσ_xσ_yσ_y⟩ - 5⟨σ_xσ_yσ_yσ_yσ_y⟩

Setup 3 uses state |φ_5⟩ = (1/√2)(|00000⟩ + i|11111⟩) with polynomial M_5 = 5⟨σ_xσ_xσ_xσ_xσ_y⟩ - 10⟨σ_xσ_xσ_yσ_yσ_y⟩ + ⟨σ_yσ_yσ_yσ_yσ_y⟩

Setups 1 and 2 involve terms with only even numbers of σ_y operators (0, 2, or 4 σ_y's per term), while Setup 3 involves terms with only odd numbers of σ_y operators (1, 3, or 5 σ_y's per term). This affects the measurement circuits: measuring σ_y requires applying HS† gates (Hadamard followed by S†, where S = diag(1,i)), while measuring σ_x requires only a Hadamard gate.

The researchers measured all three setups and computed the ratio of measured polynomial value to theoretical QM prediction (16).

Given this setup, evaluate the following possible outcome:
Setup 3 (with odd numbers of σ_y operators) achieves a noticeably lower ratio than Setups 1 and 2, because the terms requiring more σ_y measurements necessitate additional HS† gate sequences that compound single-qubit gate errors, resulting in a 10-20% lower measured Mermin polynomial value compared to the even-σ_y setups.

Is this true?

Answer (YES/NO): NO